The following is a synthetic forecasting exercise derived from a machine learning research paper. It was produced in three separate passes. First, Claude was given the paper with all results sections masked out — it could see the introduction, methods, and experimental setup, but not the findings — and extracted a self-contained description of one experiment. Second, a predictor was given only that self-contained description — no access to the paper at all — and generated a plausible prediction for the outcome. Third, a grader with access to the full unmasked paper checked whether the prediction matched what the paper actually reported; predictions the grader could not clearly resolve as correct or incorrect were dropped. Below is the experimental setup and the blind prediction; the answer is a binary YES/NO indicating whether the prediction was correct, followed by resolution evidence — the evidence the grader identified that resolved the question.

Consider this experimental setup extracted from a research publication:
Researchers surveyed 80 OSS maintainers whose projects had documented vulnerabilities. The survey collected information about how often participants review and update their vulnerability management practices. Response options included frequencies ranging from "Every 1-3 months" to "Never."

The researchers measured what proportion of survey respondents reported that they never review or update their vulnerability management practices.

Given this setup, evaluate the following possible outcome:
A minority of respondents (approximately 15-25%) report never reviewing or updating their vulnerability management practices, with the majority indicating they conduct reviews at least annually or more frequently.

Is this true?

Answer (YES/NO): NO